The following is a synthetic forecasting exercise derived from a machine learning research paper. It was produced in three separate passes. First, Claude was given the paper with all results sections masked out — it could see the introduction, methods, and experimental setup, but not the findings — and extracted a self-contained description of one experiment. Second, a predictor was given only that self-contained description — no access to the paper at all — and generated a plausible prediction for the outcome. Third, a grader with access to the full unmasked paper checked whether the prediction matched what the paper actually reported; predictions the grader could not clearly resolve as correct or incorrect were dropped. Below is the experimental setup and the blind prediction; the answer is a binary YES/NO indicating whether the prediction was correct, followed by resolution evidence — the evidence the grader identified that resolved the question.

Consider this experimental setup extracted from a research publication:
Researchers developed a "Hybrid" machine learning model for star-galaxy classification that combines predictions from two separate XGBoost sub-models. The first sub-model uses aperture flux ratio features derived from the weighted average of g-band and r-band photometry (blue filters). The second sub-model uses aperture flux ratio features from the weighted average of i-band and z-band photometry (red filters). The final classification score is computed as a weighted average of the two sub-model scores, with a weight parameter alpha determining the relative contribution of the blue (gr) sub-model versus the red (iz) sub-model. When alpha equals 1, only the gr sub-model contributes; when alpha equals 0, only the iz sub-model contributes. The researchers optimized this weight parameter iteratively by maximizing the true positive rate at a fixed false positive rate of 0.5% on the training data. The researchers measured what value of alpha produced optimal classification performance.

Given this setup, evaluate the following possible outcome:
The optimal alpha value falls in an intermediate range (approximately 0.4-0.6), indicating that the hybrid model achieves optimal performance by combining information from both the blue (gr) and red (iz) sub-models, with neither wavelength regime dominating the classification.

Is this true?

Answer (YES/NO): NO